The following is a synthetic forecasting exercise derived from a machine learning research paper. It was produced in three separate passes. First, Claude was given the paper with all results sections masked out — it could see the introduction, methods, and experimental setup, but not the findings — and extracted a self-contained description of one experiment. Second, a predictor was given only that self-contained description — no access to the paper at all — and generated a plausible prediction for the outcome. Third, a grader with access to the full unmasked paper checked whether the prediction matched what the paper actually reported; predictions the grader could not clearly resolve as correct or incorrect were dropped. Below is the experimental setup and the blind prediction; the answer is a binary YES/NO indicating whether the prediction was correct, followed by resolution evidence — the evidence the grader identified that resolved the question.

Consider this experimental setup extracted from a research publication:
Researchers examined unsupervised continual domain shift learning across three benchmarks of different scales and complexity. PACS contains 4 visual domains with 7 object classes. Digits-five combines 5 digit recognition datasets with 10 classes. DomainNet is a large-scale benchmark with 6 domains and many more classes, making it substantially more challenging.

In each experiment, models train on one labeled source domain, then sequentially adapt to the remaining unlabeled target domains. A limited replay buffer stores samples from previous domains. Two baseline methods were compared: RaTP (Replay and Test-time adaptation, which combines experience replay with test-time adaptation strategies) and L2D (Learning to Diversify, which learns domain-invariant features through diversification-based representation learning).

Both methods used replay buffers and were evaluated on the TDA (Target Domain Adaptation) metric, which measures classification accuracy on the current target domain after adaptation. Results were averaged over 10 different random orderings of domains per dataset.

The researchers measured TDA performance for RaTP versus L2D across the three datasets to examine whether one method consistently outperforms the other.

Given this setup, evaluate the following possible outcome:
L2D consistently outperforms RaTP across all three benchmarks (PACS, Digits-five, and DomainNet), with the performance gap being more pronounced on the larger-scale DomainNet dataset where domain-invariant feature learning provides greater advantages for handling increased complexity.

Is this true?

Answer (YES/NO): NO